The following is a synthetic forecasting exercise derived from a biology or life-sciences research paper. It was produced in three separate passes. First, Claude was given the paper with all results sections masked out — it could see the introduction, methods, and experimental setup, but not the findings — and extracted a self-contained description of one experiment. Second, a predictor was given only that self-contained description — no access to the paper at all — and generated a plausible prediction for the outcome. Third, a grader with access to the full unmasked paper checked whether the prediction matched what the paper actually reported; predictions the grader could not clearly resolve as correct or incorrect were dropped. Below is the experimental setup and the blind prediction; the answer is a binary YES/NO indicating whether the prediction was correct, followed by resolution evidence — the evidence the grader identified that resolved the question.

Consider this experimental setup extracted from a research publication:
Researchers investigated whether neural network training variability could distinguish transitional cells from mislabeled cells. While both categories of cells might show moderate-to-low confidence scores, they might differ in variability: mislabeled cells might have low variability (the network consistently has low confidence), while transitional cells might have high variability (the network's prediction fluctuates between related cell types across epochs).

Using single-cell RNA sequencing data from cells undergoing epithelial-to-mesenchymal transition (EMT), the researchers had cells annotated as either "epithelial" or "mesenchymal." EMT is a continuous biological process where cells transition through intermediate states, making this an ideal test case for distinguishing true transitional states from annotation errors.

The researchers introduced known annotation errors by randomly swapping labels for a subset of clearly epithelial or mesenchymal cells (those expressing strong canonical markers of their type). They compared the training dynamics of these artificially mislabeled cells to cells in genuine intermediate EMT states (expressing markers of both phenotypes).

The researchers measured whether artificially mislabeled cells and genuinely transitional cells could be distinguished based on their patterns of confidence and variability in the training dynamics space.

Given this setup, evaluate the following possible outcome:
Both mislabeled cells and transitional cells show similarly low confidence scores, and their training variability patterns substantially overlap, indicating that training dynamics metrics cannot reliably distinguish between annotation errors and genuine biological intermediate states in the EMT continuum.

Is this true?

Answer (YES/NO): NO